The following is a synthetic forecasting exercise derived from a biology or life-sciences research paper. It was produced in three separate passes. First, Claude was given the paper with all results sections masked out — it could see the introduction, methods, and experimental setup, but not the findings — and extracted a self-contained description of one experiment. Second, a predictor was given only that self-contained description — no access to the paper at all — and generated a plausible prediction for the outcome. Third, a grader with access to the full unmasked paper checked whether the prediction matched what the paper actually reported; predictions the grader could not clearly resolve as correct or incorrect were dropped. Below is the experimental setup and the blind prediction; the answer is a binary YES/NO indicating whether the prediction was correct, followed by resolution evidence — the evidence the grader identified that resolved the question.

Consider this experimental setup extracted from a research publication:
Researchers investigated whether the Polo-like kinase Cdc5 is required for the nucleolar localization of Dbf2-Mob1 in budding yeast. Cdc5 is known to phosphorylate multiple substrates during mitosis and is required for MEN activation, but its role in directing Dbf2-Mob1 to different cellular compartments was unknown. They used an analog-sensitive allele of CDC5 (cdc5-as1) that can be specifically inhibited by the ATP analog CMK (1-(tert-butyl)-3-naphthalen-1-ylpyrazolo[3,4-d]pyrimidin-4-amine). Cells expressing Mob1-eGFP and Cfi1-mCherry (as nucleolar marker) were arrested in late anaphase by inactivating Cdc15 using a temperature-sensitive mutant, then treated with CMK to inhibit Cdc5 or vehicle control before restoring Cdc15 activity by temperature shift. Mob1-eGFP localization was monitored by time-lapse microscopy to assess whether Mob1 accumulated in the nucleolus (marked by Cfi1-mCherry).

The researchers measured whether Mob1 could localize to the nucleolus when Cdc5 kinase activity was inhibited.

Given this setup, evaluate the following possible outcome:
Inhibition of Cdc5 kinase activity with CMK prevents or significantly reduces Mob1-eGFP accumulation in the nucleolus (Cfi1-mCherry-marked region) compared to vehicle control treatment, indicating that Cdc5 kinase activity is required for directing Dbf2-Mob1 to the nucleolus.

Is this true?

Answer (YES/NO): YES